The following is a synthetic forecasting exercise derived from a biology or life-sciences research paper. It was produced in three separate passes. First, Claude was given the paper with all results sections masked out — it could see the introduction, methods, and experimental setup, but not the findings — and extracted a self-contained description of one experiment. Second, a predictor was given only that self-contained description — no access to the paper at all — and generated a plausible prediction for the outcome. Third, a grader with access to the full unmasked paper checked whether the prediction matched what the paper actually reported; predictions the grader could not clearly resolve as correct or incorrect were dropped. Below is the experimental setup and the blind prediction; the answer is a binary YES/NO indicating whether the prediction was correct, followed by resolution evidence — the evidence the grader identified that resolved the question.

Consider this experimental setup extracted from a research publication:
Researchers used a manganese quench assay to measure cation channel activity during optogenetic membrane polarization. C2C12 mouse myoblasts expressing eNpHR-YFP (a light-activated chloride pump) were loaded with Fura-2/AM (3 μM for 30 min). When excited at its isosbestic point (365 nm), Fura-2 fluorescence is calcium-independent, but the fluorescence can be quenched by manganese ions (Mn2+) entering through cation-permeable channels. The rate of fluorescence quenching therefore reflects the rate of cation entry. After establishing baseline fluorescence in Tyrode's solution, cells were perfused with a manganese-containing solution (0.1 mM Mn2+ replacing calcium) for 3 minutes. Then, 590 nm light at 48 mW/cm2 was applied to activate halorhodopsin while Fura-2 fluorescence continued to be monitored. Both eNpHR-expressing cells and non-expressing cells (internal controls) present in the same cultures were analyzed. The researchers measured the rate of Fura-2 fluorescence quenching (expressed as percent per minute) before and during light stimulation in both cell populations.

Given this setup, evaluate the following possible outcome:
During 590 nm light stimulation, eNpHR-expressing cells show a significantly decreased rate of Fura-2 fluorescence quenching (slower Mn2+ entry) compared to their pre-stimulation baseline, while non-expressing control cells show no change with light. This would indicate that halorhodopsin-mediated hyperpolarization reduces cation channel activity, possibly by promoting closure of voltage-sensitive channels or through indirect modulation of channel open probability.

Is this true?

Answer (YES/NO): NO